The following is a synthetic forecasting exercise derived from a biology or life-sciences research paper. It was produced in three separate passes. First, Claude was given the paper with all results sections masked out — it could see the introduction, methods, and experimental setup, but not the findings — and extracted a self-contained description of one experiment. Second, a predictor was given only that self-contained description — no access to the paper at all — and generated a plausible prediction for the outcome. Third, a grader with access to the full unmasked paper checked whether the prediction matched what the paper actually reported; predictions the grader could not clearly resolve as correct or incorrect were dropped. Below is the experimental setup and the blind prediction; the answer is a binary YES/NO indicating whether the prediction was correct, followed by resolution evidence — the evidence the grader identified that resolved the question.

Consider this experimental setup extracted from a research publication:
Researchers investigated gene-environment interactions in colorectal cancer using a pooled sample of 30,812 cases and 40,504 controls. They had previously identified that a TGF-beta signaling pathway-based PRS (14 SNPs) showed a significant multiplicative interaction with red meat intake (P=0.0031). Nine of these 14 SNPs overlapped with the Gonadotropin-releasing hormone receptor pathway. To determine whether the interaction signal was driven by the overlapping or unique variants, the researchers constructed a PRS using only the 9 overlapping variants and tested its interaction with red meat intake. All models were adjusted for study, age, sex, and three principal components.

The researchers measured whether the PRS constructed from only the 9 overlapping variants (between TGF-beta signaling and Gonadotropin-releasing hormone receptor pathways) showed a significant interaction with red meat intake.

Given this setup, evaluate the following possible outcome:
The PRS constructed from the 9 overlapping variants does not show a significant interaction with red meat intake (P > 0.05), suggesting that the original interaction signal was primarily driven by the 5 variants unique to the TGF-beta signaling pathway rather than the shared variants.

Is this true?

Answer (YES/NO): YES